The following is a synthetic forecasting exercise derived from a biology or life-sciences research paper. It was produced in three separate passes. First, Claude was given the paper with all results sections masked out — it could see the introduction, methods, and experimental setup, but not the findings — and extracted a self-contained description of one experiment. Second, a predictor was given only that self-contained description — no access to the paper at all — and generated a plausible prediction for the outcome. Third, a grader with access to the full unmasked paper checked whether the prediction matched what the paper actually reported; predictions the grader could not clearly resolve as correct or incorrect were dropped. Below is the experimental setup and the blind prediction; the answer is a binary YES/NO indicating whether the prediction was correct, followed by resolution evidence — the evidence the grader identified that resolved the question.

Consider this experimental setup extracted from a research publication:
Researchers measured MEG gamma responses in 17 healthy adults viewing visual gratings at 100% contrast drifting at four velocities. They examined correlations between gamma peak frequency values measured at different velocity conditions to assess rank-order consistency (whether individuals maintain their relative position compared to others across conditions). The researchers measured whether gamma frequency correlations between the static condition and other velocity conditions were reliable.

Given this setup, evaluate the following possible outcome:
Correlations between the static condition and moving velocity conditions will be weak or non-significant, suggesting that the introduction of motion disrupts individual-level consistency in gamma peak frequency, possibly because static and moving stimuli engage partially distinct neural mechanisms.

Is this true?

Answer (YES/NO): YES